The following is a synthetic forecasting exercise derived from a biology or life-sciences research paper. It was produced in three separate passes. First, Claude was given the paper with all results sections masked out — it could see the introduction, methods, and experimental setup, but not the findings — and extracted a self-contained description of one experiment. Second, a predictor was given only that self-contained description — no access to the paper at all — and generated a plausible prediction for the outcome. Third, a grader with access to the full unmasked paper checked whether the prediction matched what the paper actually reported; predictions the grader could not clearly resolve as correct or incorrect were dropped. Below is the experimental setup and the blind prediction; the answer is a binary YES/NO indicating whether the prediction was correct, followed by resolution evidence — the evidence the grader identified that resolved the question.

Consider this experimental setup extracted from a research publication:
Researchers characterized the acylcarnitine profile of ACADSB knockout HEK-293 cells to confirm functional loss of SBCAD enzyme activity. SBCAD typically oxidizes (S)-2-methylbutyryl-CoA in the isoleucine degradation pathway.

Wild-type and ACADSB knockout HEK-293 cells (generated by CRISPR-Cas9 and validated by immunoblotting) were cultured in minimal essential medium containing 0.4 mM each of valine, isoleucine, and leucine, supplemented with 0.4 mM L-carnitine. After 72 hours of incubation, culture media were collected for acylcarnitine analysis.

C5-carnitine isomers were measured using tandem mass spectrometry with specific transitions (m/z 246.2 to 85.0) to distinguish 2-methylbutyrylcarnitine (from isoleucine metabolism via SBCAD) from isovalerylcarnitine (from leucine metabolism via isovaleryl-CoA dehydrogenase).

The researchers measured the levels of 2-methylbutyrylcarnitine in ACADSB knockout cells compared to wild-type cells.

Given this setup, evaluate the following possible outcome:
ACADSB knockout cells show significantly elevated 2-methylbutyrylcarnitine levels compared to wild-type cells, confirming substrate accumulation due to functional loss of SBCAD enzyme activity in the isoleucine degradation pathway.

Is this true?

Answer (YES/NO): YES